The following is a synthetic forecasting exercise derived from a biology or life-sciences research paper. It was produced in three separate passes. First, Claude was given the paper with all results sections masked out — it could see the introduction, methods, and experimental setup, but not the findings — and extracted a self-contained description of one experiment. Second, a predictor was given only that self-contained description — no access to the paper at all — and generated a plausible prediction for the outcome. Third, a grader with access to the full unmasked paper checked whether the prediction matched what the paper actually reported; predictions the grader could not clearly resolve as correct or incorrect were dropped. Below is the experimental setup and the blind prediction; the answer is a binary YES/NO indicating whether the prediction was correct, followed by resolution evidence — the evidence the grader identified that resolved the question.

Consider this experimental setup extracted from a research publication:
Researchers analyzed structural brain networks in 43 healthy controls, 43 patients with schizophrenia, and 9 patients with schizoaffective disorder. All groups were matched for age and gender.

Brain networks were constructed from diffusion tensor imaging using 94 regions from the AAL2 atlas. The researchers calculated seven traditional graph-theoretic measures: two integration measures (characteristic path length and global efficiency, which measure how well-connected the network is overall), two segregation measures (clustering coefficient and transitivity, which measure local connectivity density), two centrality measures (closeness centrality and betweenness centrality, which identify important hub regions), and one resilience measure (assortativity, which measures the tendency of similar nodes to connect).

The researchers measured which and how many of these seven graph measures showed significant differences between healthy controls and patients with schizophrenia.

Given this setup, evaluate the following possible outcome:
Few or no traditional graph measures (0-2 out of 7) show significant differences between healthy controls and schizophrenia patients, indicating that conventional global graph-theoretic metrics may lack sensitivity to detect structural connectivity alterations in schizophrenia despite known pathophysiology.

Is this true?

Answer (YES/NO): YES